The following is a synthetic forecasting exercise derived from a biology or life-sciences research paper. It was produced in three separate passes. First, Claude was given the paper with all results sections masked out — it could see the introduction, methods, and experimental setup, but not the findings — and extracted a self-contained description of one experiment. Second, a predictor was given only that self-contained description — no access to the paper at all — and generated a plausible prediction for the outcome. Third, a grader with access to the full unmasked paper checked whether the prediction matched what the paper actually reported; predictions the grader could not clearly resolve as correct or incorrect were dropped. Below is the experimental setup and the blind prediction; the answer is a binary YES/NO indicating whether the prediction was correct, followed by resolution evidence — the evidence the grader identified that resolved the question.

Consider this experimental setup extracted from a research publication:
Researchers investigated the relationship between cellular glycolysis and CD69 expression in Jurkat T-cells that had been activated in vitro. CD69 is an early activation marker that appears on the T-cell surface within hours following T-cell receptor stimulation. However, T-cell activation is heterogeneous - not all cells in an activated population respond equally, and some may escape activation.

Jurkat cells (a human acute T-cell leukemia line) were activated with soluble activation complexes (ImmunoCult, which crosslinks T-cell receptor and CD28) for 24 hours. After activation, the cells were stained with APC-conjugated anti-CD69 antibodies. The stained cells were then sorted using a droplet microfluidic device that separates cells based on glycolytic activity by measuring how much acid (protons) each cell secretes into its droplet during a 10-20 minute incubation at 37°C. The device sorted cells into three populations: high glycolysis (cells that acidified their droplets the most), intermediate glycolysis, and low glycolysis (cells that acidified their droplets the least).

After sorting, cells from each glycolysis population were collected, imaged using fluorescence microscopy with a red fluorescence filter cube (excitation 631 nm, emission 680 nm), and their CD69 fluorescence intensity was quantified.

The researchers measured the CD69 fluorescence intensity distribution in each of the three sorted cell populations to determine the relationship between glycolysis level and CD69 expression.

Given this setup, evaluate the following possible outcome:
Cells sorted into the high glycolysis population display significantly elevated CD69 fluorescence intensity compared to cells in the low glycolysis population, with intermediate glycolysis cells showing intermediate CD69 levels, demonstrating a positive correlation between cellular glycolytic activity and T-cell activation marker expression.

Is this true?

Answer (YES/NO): NO